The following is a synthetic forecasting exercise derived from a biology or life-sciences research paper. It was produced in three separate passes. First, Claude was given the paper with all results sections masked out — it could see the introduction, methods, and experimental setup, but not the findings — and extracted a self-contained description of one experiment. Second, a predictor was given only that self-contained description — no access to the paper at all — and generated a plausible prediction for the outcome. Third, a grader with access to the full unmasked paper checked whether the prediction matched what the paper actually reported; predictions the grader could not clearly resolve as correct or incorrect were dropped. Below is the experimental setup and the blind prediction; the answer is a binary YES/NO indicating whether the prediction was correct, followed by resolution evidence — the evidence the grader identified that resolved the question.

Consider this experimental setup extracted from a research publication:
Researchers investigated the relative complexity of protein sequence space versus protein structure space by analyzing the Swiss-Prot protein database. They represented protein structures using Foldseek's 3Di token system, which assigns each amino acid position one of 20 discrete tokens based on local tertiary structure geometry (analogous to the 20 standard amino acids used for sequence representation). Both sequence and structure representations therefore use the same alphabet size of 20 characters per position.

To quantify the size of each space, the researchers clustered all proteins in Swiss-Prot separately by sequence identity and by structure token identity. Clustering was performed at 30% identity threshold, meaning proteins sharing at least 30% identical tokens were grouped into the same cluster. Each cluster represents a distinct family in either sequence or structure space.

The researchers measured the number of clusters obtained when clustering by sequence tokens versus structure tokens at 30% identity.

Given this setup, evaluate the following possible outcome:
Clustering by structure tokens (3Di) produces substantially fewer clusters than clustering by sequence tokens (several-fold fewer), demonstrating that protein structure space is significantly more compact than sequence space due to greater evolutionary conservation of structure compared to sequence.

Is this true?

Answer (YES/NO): YES